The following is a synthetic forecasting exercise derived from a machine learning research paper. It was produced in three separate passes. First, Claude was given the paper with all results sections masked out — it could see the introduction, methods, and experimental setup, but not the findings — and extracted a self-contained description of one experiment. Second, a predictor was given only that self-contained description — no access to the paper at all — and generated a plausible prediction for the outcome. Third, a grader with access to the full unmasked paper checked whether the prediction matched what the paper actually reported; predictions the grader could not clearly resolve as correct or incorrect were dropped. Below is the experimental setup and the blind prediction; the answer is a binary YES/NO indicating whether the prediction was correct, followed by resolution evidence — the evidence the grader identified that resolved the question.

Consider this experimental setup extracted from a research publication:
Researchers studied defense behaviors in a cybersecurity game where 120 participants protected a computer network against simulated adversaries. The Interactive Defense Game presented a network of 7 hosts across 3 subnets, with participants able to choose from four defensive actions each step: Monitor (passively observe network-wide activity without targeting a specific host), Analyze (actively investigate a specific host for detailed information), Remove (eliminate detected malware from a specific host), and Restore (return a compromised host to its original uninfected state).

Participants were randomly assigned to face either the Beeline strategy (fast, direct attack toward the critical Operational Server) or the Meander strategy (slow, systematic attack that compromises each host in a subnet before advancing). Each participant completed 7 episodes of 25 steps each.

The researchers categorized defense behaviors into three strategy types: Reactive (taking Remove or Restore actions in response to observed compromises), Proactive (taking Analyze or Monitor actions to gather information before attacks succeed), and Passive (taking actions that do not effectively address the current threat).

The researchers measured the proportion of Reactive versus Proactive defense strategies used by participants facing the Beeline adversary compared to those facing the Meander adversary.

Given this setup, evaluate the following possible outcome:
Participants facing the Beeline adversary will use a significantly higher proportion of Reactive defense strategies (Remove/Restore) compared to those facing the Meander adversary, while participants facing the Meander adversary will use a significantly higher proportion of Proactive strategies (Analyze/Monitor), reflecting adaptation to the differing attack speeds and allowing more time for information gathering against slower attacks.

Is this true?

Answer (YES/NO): NO